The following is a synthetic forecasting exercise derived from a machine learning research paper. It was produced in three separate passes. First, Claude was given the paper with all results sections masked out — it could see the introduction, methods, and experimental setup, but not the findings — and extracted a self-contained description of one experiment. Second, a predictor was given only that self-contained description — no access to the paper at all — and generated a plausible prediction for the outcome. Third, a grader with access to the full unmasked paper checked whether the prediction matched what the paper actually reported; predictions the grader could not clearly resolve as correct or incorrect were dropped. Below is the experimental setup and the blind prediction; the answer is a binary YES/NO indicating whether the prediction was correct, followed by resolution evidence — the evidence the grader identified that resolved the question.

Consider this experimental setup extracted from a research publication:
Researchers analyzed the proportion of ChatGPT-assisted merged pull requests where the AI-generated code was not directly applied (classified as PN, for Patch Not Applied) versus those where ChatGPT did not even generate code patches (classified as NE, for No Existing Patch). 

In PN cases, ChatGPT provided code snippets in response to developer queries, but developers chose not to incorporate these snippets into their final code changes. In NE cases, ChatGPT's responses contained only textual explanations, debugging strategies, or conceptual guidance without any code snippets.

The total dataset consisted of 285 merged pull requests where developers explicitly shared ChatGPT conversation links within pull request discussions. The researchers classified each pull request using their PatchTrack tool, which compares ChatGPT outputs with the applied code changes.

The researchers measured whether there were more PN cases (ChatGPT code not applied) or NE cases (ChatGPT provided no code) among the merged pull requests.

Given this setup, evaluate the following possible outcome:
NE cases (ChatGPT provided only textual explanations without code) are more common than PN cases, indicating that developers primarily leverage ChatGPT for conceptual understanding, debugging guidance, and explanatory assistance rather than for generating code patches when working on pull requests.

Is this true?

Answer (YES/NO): YES